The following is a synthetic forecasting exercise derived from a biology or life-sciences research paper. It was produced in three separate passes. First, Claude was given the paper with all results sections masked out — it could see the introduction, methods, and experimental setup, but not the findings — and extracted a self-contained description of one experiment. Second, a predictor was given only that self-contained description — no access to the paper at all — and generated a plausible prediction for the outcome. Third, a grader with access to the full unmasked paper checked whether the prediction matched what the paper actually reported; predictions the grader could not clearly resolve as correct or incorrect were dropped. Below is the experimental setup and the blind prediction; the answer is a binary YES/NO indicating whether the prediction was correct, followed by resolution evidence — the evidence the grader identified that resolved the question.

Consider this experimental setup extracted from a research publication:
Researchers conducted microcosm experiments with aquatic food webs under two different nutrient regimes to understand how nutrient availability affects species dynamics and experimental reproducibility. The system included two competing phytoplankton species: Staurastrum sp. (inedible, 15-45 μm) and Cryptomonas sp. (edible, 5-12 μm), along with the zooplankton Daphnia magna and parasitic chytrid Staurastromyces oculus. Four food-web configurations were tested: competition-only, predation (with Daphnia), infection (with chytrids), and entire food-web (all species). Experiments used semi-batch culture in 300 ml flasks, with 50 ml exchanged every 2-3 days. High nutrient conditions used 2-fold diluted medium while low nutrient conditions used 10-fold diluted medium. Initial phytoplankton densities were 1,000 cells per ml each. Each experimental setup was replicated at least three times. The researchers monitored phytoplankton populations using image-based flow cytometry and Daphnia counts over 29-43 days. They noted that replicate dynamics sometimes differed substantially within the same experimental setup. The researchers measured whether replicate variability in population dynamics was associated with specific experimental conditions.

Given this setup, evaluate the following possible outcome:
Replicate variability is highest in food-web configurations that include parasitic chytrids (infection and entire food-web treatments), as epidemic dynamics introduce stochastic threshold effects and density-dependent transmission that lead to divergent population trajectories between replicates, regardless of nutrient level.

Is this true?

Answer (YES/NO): NO